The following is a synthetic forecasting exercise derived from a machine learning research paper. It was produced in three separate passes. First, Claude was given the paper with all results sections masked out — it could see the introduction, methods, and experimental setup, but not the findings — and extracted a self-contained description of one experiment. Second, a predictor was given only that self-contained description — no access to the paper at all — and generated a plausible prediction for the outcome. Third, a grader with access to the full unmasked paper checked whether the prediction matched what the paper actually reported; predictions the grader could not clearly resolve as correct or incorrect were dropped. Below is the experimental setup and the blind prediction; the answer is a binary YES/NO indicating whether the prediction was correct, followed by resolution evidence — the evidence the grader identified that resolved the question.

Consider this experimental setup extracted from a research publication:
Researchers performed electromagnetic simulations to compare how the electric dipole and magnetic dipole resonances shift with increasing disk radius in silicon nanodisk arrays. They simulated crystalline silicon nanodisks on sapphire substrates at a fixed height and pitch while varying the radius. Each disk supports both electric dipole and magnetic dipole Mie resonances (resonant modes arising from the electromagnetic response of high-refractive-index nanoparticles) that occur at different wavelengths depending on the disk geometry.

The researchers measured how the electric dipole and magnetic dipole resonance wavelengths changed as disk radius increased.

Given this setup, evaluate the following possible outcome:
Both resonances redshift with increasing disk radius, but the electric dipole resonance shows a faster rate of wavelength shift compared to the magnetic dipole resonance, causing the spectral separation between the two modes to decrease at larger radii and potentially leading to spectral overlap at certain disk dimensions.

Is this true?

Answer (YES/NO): YES